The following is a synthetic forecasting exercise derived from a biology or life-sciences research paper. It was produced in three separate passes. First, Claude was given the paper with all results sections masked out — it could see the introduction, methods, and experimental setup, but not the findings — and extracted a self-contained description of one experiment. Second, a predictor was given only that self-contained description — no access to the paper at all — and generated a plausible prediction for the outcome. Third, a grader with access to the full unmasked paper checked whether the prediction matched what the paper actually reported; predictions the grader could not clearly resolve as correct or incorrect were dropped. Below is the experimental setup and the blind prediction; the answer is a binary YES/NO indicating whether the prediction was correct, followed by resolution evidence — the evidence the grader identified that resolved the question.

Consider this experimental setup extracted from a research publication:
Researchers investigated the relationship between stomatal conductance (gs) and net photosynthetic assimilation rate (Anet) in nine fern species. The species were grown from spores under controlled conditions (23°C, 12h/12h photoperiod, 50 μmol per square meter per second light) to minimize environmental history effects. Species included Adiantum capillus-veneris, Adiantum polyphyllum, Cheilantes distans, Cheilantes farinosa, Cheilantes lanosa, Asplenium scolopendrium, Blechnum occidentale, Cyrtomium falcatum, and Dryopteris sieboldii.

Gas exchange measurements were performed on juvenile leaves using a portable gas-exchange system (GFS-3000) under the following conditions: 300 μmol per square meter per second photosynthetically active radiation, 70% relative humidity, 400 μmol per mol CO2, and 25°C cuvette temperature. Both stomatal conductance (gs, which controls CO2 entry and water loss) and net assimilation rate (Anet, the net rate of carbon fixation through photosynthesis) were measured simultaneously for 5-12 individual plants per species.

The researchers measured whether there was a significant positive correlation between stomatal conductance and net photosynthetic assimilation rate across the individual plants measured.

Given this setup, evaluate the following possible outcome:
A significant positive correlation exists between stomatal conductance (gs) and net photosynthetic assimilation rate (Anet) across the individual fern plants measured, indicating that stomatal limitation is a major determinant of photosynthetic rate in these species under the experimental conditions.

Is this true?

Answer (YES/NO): YES